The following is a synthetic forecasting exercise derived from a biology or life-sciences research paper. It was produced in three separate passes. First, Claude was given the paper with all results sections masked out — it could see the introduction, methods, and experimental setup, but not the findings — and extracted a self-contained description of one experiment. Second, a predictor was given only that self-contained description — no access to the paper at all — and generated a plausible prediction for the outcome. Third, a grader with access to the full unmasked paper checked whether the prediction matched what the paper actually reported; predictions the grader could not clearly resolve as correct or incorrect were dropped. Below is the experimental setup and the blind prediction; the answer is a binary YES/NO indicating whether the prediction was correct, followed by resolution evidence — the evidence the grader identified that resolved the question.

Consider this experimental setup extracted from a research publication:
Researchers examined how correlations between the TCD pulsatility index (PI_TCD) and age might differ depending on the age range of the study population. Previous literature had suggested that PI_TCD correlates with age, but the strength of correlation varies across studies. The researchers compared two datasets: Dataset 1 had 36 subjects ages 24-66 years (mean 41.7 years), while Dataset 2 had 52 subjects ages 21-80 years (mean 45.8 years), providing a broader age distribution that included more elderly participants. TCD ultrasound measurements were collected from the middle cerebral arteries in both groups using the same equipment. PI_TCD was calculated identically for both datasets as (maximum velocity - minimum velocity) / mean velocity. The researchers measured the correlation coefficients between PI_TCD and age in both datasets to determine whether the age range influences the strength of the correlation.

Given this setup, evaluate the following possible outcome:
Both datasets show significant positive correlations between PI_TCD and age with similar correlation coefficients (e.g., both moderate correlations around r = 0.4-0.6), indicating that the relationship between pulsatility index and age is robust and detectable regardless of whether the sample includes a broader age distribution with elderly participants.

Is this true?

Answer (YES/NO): NO